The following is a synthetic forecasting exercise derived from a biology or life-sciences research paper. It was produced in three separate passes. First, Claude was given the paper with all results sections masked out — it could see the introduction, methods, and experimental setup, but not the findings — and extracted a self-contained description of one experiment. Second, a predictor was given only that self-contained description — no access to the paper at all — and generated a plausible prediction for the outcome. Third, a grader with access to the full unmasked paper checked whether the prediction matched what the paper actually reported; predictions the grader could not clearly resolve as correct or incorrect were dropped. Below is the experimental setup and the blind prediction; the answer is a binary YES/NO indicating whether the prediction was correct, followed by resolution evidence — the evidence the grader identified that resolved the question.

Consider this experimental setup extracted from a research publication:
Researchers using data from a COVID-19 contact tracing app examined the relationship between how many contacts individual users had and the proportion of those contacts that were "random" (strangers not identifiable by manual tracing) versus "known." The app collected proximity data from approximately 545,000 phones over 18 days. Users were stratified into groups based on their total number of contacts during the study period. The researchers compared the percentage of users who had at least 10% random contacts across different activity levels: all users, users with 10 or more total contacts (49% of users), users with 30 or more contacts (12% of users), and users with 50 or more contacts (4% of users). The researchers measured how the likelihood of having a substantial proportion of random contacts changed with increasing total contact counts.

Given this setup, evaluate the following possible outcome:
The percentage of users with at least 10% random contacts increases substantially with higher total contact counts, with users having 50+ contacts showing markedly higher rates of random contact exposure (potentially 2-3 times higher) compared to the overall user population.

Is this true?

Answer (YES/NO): NO